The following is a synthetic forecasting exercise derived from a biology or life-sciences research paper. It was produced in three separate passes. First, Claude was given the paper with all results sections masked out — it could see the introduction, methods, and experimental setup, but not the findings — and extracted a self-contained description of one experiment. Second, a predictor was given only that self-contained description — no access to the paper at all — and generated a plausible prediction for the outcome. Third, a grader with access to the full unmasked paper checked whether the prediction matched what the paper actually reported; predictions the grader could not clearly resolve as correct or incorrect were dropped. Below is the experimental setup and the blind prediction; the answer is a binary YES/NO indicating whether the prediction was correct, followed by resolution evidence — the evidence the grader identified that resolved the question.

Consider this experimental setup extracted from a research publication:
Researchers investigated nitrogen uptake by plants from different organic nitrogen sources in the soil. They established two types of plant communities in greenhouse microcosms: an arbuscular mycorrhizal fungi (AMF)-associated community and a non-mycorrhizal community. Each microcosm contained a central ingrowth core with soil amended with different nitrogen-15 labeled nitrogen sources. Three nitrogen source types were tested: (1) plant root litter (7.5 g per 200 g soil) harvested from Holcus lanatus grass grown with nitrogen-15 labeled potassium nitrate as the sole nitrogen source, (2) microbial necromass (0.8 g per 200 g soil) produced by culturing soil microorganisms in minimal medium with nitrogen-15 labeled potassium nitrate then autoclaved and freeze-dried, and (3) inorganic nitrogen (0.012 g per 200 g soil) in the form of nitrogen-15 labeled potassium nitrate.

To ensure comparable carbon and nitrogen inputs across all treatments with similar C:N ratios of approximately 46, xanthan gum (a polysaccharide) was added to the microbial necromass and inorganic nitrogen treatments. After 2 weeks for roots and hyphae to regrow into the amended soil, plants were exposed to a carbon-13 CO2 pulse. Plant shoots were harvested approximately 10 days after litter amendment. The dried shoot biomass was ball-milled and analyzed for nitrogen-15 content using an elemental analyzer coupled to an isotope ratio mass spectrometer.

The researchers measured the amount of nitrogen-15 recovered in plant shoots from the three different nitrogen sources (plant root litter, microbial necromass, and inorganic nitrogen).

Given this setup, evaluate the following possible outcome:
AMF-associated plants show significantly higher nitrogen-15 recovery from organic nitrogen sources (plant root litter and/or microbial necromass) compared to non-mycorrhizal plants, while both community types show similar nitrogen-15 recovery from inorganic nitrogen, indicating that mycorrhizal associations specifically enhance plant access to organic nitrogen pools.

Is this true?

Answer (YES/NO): NO